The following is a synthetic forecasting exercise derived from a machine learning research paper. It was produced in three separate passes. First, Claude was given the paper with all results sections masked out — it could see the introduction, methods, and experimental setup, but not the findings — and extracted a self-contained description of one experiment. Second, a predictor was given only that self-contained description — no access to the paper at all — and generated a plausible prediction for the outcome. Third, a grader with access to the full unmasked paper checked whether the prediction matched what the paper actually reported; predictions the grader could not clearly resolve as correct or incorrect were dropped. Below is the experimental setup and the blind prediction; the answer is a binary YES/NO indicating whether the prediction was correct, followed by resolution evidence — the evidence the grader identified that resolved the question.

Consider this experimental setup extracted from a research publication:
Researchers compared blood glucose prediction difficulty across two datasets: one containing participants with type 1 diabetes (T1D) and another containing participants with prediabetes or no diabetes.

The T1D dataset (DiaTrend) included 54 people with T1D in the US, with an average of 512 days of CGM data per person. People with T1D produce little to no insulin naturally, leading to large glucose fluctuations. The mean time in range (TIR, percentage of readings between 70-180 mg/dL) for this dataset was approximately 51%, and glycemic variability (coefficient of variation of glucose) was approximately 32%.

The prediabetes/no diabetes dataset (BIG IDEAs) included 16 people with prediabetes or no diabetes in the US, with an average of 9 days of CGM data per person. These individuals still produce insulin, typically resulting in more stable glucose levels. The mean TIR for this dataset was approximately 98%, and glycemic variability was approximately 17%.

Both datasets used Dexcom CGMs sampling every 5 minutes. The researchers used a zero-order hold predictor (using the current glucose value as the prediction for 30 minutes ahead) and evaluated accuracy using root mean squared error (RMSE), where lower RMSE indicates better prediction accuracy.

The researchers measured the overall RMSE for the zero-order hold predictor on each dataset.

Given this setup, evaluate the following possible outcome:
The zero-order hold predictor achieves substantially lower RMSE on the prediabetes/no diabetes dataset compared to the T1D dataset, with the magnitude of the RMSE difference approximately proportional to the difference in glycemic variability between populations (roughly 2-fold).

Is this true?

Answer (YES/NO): YES